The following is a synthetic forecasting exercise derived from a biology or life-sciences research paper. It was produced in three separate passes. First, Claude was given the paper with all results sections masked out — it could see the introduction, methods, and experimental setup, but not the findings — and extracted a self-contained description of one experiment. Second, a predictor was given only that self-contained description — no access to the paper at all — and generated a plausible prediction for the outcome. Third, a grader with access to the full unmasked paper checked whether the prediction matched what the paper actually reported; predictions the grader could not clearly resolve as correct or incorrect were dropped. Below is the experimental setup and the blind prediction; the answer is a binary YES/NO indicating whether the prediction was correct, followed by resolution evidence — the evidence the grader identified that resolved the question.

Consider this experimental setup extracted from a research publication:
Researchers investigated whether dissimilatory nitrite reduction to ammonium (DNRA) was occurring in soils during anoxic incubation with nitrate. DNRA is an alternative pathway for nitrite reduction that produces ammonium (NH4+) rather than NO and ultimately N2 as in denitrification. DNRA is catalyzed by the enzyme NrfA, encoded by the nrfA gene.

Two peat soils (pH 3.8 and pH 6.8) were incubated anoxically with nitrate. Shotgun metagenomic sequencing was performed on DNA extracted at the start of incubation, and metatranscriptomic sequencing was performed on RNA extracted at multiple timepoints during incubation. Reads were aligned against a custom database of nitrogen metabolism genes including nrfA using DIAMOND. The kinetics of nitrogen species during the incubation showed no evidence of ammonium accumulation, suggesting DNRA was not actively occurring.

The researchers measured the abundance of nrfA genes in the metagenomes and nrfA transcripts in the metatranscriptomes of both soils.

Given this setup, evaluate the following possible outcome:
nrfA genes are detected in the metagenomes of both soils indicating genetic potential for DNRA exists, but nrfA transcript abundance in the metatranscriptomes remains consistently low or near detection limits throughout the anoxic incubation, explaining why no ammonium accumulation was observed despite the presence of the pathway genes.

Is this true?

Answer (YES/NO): NO